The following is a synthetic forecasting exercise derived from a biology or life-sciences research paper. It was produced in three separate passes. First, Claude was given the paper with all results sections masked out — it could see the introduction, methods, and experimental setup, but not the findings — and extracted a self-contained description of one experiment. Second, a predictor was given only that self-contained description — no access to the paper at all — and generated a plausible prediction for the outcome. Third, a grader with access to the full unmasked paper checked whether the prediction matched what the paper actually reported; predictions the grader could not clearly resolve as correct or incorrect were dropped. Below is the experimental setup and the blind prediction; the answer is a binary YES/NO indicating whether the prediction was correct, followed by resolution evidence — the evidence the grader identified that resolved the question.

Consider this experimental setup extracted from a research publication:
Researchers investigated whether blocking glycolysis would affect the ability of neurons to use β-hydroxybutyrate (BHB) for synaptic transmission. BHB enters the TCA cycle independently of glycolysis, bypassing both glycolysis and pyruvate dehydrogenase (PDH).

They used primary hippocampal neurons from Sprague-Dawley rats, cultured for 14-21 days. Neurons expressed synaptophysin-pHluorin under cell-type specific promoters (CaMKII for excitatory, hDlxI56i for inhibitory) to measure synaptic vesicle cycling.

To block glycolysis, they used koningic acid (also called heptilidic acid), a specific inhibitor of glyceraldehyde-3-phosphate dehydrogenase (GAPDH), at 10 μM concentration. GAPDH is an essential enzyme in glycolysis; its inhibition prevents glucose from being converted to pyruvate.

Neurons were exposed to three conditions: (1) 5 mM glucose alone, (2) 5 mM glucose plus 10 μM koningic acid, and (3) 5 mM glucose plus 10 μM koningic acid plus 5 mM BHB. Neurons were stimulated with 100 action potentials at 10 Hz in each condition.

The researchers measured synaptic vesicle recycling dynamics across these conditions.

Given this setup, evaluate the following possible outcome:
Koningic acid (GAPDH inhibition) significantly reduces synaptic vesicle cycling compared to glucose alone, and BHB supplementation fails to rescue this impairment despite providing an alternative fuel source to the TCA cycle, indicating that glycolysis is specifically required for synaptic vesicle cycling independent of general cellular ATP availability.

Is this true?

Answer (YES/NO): NO